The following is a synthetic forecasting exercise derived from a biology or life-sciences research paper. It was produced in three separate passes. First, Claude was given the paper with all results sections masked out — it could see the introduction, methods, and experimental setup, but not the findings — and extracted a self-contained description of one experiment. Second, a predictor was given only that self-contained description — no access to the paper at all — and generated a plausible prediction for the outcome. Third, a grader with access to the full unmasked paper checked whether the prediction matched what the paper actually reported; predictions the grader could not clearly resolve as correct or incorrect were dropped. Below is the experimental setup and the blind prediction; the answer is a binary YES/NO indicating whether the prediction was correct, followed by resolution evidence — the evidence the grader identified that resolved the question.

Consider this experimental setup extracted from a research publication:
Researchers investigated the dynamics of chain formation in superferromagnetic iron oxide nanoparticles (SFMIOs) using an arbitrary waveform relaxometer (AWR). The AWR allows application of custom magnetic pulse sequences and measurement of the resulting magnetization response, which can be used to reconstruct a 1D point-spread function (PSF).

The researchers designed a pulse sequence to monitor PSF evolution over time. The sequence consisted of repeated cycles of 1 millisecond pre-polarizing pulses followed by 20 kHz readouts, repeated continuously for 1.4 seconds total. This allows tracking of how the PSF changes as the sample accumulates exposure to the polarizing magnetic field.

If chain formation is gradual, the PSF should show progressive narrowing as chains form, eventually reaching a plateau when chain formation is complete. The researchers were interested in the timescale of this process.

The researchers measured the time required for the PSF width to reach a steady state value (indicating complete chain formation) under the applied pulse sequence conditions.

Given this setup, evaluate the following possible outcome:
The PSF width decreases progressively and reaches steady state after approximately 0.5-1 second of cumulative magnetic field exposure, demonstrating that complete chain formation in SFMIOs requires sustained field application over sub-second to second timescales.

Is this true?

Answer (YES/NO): NO